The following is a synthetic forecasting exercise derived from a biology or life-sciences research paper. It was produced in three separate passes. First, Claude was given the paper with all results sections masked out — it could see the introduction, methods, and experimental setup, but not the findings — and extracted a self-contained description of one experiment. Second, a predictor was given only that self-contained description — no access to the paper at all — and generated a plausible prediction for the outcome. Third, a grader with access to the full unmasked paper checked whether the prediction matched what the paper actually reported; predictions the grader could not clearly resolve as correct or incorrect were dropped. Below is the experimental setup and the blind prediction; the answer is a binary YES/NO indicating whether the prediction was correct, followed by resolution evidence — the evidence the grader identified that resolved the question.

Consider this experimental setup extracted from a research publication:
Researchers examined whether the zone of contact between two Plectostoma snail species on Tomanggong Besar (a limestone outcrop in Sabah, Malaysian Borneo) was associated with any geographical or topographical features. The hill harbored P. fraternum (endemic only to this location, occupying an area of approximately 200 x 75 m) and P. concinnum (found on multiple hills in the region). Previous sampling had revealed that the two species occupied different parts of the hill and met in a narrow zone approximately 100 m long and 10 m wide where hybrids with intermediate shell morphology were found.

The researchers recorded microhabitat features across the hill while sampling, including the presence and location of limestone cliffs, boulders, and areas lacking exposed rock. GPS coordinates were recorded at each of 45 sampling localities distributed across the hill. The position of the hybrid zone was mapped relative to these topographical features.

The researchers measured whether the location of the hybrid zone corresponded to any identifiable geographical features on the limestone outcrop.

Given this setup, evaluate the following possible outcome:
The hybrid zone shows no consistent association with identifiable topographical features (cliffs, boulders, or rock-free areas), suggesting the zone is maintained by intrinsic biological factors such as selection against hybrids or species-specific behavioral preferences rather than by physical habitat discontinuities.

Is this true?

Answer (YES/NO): NO